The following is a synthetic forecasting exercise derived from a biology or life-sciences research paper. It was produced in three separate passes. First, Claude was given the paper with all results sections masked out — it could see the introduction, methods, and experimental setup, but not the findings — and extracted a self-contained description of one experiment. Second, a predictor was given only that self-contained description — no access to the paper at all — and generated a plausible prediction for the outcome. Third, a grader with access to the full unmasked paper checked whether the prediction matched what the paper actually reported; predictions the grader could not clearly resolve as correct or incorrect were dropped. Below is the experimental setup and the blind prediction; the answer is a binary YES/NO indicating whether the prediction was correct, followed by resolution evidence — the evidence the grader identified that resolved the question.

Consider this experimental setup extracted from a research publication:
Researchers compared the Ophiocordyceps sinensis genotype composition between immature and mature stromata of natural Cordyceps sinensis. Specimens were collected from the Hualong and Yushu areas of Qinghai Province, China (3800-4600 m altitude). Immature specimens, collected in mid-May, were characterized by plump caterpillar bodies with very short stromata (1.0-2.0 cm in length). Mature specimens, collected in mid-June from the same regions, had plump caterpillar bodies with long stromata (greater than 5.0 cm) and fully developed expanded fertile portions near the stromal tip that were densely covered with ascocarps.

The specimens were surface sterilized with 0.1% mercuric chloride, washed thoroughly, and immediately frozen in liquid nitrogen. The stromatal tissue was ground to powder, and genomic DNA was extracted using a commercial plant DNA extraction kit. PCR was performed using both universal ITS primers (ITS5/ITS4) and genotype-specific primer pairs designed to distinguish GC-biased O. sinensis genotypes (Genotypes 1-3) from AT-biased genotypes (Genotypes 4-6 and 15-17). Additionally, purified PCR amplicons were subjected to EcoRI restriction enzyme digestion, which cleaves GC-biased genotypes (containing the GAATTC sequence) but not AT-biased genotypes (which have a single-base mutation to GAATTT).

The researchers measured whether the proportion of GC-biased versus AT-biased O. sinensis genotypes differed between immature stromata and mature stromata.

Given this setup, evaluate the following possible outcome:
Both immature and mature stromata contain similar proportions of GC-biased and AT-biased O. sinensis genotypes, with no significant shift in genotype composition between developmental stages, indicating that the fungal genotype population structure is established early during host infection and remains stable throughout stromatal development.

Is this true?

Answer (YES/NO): NO